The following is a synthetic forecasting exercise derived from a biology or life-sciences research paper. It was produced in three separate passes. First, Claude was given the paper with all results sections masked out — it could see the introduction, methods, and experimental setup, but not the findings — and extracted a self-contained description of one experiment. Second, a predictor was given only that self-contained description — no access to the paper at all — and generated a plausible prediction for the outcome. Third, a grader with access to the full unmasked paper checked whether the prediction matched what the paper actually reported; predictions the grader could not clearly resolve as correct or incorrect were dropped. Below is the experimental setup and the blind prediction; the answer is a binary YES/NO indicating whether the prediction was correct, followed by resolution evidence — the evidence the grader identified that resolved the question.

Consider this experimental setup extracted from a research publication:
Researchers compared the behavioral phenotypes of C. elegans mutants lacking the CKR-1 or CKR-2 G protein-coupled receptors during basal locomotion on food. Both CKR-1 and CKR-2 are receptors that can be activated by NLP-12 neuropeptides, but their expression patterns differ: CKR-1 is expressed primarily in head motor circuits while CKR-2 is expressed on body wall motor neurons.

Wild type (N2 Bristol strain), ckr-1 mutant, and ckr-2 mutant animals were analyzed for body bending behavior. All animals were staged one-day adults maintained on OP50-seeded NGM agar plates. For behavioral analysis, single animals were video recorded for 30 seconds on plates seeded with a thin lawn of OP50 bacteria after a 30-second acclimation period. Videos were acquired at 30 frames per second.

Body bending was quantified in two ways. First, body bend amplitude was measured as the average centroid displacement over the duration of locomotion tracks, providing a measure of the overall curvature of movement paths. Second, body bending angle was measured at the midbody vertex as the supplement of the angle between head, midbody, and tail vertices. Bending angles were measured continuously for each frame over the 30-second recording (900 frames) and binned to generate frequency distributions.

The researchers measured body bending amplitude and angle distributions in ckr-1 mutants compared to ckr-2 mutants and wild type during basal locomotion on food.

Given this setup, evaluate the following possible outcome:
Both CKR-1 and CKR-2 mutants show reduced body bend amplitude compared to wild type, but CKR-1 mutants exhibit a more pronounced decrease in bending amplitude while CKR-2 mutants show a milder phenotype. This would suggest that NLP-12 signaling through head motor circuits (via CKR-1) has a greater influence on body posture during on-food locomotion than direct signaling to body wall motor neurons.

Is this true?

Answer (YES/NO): NO